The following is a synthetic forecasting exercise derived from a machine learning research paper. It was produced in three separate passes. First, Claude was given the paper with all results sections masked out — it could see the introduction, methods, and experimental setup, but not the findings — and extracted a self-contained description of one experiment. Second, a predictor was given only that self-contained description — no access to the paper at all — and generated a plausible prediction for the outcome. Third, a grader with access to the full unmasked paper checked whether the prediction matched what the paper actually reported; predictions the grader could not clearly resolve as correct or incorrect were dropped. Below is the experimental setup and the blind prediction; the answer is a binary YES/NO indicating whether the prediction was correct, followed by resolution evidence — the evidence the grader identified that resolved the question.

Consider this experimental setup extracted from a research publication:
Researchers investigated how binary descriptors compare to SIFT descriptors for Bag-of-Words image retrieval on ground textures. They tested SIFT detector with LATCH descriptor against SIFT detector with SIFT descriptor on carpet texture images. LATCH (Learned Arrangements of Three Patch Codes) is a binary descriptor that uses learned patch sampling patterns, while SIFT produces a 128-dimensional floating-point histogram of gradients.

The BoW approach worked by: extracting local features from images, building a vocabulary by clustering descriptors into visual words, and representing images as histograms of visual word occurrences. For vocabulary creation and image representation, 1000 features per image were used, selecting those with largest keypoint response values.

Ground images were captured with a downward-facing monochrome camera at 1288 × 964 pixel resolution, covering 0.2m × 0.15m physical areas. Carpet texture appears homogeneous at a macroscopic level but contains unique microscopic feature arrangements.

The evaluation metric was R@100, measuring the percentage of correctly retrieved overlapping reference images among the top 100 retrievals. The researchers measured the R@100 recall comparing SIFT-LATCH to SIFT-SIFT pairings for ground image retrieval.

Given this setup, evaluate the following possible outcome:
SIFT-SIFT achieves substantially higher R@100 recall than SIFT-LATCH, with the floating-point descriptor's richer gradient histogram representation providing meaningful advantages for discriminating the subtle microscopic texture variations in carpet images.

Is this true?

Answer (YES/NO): YES